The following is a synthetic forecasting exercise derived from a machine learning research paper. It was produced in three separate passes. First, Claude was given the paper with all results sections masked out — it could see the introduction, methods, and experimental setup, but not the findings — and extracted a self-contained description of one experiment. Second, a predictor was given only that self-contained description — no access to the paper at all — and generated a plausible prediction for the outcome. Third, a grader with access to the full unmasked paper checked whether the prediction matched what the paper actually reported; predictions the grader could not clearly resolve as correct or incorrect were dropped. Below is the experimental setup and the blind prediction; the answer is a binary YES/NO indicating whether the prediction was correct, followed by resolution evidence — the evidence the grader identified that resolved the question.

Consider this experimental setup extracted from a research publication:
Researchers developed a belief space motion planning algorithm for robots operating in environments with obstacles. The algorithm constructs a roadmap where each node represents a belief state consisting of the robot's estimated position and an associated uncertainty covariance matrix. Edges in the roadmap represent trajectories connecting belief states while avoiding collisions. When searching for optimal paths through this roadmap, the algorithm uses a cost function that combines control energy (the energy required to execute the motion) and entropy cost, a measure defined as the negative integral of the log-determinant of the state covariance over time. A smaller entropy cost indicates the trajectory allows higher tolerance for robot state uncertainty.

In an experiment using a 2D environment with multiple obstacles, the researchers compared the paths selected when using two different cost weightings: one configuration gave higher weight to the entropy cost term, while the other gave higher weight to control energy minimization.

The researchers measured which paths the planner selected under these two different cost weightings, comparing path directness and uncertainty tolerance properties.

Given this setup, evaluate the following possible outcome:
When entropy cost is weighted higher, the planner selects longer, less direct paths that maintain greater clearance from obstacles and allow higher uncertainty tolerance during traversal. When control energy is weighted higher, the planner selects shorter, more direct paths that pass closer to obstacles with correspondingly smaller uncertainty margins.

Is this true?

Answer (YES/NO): YES